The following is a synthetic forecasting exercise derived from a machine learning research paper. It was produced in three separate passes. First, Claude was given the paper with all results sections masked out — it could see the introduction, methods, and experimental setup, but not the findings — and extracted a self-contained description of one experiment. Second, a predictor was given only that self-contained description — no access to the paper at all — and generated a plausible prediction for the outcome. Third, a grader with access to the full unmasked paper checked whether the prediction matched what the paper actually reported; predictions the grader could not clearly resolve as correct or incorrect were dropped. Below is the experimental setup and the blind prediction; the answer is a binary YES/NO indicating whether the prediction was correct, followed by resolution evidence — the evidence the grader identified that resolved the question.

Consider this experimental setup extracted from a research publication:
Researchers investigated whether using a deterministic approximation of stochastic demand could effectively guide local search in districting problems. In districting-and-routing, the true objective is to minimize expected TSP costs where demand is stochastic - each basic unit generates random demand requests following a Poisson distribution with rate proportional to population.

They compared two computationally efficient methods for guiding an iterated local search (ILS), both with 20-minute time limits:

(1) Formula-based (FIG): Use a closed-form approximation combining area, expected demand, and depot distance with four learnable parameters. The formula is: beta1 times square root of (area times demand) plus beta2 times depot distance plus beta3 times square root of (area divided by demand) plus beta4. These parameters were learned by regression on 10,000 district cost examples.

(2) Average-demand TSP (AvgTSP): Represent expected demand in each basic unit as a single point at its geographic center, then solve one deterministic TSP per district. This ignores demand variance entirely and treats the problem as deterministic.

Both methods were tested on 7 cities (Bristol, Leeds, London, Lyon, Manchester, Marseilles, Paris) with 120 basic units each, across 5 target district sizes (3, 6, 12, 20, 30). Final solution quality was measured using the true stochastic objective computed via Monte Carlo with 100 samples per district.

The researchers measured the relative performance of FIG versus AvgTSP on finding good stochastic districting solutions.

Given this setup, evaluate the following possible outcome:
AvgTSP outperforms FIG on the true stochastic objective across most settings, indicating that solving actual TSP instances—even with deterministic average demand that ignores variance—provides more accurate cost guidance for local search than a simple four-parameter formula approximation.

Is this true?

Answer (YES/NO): NO